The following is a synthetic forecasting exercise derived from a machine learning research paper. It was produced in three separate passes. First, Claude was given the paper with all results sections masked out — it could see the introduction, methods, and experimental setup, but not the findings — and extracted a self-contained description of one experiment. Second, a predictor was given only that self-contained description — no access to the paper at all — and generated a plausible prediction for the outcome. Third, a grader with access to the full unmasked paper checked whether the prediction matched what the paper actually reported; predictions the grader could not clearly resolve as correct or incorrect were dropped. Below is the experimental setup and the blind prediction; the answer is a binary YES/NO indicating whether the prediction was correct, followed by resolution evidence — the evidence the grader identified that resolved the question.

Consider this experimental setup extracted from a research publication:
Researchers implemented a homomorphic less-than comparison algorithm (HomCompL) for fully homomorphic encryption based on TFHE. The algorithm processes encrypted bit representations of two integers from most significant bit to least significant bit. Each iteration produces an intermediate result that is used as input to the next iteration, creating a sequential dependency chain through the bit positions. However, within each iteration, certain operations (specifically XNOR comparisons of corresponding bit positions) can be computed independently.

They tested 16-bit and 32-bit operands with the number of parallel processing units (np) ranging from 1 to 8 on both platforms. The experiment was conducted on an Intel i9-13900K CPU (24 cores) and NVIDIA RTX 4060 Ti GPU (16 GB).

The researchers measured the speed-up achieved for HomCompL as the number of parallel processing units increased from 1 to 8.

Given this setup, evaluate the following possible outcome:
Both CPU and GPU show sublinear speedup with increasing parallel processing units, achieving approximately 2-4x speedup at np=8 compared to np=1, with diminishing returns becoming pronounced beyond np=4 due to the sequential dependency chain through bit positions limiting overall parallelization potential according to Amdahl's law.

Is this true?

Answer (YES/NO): NO